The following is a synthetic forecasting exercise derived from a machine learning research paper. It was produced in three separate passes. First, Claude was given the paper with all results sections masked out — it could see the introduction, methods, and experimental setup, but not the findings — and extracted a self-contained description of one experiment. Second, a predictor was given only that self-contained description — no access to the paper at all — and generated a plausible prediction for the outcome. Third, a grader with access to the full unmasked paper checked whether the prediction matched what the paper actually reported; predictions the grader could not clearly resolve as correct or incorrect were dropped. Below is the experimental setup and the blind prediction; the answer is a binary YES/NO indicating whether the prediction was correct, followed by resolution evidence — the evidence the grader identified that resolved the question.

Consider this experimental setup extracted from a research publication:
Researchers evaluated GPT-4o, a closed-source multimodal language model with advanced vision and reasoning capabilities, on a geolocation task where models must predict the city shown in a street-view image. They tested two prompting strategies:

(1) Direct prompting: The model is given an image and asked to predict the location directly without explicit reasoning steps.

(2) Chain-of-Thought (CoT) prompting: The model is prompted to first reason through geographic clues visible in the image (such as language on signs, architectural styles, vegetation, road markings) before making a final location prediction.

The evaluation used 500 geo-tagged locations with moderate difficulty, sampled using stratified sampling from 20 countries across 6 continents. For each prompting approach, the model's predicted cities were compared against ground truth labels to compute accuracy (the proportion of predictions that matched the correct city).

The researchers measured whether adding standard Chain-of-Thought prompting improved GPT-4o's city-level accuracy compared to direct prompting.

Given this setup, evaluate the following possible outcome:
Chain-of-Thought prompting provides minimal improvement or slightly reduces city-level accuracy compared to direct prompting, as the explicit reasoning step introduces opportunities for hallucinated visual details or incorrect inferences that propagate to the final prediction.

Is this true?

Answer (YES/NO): YES